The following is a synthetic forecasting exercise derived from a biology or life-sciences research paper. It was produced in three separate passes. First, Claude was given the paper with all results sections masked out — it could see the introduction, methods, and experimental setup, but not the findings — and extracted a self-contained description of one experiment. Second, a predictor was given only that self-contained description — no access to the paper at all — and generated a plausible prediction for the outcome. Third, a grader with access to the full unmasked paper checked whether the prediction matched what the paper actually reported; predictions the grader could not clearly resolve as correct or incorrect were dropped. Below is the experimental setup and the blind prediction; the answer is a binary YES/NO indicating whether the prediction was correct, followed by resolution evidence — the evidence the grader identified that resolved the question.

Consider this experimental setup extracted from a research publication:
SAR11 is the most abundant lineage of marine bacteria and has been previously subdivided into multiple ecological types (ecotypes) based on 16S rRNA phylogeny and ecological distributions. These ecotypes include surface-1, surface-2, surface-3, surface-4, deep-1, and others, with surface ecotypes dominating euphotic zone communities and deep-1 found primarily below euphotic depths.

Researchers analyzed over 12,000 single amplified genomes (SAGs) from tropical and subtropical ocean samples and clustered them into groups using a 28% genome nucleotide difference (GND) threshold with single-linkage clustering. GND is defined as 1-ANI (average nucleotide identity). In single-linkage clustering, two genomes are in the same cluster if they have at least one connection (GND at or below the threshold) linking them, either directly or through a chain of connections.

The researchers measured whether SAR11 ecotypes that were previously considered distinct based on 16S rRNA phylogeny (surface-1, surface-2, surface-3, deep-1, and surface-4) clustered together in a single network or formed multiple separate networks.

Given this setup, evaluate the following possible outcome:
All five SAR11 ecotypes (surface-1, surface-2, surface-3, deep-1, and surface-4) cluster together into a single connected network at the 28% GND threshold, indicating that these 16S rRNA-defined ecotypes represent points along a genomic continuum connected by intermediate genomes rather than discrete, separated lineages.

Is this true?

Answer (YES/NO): NO